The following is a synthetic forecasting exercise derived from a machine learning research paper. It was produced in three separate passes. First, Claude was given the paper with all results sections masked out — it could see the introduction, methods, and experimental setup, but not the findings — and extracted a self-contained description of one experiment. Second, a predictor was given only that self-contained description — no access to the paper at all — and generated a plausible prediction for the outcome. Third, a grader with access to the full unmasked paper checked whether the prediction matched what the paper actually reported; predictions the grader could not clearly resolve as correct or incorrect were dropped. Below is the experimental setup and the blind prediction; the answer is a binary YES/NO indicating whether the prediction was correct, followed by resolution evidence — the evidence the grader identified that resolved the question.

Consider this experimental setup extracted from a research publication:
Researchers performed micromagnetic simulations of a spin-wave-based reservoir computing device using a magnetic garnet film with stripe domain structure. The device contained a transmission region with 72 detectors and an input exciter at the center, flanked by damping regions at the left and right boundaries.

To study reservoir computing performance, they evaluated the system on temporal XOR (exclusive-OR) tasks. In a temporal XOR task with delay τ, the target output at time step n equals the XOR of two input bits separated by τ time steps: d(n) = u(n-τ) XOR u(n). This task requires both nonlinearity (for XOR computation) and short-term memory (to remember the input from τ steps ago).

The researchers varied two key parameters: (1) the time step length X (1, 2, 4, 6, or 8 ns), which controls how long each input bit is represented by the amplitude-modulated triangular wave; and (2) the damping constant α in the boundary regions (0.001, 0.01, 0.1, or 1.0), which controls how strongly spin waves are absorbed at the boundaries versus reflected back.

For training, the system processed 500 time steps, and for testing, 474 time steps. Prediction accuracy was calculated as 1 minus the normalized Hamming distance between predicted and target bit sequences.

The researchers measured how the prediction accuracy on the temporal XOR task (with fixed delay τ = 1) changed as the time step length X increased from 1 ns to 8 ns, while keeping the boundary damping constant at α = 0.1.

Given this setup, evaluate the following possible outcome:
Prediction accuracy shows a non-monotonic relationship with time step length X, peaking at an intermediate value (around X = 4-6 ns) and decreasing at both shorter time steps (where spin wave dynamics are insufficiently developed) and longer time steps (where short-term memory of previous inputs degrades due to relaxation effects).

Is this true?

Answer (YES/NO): YES